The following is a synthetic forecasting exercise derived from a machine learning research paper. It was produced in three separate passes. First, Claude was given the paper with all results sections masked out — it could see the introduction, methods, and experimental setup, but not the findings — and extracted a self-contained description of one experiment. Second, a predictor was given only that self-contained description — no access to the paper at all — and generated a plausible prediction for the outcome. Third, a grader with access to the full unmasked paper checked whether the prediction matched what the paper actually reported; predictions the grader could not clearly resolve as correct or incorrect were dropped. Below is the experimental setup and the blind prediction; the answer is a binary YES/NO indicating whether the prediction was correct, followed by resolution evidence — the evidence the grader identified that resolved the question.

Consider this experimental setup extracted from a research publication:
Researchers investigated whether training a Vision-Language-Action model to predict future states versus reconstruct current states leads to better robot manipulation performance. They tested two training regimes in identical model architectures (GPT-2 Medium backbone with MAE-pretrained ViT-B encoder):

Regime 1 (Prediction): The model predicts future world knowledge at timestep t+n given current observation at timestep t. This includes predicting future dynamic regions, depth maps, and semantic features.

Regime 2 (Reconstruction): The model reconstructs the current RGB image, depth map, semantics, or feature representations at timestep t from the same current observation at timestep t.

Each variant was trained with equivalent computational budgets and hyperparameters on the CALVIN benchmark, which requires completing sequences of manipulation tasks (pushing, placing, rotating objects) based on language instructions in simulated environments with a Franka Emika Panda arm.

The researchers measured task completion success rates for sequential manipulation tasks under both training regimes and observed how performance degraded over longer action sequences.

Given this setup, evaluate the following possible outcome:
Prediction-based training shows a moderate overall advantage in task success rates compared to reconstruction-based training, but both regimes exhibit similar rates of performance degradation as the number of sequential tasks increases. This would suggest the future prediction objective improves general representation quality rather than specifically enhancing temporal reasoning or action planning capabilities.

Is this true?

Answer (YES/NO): NO